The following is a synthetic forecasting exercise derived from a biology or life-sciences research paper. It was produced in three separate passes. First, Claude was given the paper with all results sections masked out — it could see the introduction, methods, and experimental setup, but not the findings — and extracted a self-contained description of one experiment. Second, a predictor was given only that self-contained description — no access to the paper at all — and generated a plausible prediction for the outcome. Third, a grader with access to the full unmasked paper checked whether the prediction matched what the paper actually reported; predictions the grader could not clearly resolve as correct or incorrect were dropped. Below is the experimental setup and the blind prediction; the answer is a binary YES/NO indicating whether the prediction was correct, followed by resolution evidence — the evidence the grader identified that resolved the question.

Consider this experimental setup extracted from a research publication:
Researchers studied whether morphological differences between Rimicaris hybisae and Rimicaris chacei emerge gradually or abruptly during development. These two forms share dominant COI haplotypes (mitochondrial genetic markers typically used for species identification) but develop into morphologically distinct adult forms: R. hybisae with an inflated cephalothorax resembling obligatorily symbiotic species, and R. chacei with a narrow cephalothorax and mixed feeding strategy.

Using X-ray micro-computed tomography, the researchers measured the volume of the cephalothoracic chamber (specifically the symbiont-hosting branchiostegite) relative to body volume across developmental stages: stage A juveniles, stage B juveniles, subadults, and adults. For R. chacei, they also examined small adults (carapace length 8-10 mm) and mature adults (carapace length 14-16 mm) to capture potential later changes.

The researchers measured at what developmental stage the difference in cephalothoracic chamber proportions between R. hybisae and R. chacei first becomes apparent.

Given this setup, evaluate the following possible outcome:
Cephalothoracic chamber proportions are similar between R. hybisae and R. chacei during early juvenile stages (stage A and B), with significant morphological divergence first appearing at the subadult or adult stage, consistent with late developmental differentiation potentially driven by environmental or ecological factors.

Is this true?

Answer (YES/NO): YES